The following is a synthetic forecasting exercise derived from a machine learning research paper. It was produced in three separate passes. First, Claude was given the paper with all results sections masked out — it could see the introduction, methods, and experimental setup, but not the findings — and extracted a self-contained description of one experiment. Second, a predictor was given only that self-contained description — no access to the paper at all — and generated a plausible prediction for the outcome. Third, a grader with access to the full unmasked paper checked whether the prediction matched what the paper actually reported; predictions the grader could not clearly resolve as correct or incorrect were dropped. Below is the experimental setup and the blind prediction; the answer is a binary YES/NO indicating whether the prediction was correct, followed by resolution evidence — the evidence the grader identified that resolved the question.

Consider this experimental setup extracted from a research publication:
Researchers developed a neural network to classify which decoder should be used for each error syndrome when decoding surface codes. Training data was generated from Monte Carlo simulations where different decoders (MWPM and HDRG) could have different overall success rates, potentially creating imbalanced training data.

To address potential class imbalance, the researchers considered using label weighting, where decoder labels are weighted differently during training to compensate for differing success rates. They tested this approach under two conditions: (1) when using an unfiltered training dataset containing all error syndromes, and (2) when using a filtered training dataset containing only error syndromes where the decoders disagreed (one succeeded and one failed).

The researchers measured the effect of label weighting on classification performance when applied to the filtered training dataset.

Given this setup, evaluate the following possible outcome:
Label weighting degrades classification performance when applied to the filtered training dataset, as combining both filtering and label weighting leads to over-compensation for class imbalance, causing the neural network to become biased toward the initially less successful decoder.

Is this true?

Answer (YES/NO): NO